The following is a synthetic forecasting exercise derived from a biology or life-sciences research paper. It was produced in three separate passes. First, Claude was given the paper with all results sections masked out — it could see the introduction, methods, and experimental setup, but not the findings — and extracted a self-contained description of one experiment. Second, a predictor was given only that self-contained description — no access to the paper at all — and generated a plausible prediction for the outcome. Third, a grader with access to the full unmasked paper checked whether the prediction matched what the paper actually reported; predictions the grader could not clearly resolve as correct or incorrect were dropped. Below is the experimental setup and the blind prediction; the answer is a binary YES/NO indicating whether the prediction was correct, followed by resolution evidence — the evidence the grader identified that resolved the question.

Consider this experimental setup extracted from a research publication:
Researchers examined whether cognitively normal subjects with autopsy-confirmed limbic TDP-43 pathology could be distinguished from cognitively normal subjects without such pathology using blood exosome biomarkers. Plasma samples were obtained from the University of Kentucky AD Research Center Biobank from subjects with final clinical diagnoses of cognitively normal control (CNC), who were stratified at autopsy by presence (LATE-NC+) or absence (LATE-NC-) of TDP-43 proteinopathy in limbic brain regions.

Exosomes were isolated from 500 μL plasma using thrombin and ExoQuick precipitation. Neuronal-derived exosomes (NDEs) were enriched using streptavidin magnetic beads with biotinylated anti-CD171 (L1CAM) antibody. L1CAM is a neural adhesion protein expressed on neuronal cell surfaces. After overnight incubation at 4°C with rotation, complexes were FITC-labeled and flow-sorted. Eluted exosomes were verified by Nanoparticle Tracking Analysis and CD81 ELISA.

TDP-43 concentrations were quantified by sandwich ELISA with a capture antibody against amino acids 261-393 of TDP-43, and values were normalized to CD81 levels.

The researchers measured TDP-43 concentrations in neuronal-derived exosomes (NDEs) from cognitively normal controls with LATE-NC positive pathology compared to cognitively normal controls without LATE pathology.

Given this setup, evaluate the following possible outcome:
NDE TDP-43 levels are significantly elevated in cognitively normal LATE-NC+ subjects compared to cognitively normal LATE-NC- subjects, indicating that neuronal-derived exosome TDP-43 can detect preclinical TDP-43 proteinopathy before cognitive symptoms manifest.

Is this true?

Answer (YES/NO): NO